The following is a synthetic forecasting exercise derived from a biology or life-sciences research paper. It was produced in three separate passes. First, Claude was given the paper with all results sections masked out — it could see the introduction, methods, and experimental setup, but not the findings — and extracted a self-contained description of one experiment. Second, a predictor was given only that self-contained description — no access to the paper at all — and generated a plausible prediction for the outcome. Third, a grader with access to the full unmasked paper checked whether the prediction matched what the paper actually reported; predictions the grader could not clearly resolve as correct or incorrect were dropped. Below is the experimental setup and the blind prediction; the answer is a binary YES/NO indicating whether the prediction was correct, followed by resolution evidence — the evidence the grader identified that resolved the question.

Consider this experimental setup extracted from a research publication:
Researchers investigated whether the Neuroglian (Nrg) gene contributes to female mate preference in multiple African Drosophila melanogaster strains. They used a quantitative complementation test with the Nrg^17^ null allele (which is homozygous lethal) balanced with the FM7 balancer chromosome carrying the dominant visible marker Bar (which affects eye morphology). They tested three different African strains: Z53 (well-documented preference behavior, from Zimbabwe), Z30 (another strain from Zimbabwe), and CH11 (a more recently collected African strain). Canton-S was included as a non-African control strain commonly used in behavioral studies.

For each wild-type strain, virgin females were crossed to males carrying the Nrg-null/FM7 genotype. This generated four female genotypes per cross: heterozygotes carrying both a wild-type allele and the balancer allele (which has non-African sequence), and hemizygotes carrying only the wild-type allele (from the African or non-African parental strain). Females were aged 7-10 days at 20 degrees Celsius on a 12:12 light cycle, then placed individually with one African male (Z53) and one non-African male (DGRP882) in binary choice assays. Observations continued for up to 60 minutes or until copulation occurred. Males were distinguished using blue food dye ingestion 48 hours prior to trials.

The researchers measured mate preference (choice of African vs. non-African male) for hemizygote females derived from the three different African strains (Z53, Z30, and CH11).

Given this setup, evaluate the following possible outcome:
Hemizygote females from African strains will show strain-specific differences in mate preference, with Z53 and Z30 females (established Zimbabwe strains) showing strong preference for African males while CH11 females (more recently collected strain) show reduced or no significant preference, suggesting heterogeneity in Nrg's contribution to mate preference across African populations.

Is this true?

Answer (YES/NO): NO